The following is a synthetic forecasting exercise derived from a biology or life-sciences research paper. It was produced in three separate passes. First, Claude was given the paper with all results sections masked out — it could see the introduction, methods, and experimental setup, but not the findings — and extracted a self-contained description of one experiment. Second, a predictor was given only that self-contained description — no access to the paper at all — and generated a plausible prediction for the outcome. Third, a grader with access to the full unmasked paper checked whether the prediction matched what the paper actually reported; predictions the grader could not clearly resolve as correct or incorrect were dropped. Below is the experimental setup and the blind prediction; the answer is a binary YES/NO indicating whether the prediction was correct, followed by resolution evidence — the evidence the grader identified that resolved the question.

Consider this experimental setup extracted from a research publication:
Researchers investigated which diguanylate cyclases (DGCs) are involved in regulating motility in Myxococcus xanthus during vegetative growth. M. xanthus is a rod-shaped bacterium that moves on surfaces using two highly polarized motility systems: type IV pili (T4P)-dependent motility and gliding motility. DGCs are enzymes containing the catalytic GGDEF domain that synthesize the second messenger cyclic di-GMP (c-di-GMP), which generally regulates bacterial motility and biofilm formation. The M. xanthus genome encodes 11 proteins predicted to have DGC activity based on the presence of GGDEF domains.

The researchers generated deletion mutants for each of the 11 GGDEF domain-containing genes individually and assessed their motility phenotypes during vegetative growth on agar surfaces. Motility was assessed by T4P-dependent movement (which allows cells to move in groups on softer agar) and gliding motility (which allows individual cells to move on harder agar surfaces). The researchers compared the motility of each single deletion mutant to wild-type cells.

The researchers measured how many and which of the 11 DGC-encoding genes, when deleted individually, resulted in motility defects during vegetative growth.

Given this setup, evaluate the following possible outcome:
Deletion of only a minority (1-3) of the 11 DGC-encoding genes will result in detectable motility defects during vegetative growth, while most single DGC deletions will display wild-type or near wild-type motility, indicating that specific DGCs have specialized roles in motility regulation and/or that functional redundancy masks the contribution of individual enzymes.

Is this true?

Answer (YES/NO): YES